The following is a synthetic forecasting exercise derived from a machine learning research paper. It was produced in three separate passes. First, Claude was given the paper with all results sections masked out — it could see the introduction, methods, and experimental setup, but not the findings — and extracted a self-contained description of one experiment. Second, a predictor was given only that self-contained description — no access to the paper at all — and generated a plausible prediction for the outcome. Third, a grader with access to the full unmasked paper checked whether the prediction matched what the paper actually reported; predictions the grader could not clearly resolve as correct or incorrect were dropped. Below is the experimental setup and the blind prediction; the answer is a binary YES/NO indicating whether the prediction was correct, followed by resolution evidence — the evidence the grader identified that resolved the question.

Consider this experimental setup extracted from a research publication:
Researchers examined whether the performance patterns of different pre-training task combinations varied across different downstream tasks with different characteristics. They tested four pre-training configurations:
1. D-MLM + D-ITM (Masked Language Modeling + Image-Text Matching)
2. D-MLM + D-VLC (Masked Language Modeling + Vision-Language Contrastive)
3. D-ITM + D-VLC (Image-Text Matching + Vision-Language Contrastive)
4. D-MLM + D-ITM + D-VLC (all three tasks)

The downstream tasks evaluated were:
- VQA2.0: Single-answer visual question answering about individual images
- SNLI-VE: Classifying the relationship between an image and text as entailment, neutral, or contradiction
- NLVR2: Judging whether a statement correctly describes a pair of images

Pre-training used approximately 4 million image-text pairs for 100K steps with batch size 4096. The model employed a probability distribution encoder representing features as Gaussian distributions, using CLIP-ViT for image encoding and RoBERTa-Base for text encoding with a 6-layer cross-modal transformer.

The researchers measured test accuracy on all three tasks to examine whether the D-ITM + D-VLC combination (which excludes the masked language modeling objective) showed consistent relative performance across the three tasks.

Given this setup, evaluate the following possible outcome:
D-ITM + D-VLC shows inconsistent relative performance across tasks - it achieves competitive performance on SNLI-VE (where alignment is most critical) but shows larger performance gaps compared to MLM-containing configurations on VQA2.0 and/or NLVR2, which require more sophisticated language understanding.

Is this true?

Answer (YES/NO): NO